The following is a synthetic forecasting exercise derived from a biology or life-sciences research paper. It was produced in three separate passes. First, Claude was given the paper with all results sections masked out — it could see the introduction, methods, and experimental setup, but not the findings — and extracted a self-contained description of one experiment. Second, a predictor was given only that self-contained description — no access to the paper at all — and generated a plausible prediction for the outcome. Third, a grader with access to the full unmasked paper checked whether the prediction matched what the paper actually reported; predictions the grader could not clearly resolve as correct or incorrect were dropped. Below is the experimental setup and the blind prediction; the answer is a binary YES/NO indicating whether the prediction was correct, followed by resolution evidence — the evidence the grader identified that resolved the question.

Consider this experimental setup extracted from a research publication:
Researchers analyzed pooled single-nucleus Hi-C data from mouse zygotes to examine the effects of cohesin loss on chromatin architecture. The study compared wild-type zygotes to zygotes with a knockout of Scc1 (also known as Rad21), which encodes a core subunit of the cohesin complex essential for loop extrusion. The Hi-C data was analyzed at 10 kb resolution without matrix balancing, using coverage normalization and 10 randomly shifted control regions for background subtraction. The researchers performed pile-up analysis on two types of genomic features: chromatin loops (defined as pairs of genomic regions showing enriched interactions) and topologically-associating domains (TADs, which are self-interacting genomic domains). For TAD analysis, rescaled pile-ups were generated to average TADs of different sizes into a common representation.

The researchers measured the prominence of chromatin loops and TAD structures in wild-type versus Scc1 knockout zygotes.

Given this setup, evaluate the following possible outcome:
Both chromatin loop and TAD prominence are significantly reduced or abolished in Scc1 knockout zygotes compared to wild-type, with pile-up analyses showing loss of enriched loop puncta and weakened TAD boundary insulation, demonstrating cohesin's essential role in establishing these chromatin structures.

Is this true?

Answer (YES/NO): YES